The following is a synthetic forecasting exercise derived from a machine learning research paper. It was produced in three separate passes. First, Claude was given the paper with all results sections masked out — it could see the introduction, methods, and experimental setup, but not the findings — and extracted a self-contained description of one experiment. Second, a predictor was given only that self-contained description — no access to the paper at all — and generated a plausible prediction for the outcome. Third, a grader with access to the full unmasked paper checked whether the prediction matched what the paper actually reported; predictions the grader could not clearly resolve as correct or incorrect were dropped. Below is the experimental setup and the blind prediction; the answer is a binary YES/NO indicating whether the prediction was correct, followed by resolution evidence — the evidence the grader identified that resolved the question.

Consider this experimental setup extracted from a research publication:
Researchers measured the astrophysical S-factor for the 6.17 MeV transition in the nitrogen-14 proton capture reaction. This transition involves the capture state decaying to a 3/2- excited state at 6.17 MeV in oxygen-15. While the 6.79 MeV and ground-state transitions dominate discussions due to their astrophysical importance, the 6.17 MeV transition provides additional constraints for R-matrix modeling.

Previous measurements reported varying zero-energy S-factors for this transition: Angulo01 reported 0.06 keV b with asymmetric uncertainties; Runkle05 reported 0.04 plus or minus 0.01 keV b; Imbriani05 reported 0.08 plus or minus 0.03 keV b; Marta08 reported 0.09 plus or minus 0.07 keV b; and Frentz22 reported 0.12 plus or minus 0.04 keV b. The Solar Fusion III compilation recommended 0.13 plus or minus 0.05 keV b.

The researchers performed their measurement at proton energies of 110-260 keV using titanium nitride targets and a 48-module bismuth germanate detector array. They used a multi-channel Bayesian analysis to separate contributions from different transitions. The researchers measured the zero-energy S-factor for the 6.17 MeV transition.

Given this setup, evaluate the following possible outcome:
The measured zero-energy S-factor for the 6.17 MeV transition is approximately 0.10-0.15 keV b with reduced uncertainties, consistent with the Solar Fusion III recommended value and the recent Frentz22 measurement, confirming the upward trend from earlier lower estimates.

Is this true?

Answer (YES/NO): YES